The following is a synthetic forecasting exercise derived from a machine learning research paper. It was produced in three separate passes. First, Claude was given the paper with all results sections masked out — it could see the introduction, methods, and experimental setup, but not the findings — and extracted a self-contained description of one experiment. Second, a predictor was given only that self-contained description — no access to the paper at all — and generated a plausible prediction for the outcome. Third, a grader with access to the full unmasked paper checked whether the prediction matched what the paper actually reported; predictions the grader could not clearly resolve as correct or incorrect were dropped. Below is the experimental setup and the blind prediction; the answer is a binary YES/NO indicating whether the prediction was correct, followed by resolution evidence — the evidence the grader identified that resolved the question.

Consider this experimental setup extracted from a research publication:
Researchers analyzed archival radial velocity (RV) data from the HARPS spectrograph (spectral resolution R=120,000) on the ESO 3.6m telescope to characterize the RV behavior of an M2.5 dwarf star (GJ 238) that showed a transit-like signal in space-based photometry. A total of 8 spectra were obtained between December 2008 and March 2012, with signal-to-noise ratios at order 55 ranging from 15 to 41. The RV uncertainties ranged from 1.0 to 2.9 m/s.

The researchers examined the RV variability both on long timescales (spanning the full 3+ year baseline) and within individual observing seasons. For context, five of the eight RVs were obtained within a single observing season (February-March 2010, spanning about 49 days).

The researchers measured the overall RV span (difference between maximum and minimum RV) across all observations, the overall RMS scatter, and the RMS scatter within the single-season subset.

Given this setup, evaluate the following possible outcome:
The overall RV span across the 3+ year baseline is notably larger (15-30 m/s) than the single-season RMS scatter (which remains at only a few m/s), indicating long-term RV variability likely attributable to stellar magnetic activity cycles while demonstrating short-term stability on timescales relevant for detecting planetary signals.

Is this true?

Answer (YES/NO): YES